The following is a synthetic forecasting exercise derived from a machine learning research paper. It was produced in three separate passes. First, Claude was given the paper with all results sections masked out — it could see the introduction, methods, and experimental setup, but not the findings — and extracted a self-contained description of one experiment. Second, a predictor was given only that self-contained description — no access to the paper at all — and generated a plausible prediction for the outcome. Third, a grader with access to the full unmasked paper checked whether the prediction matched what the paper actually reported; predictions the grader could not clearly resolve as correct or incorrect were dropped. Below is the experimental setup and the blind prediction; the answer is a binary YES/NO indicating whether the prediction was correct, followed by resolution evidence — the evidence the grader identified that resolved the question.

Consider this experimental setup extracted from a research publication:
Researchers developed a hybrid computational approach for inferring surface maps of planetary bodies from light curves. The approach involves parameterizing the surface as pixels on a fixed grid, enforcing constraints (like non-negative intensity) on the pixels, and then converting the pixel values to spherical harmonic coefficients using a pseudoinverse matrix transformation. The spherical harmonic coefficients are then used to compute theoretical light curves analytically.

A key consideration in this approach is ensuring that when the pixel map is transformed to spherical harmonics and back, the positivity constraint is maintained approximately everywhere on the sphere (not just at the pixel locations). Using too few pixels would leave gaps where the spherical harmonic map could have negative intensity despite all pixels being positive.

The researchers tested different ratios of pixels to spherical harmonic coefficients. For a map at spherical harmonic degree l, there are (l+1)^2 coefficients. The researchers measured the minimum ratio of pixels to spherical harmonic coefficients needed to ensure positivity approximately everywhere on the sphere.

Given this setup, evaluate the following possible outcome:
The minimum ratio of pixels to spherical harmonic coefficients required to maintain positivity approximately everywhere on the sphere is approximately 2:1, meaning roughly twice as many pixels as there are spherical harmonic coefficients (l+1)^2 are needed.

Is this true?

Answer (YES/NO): NO